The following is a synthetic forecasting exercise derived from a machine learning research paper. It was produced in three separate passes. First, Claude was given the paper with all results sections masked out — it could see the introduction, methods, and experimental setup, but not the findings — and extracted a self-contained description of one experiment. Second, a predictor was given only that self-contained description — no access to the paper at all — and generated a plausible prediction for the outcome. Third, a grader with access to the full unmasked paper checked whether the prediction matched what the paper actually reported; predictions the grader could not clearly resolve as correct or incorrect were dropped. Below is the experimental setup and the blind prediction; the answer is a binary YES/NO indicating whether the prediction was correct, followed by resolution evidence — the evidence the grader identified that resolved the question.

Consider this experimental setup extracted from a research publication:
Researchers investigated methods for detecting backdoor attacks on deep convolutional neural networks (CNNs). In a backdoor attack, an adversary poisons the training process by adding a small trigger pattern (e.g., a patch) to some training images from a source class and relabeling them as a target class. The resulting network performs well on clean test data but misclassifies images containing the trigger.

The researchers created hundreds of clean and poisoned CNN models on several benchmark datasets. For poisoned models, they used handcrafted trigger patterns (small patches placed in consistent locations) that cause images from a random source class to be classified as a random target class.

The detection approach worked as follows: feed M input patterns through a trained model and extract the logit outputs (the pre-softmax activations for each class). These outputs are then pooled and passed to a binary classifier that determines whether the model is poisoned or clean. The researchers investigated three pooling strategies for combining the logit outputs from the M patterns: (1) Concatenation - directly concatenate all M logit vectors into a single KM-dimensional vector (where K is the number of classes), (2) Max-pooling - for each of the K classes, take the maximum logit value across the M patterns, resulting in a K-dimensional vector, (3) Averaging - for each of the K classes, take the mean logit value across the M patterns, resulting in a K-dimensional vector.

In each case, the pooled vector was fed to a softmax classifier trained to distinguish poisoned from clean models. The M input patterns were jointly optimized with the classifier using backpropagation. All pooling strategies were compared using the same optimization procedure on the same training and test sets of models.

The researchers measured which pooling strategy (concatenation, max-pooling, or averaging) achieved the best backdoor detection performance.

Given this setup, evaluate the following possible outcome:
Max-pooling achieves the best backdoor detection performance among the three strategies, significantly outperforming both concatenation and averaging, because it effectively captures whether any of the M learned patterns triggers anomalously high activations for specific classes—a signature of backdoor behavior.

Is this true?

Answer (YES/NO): NO